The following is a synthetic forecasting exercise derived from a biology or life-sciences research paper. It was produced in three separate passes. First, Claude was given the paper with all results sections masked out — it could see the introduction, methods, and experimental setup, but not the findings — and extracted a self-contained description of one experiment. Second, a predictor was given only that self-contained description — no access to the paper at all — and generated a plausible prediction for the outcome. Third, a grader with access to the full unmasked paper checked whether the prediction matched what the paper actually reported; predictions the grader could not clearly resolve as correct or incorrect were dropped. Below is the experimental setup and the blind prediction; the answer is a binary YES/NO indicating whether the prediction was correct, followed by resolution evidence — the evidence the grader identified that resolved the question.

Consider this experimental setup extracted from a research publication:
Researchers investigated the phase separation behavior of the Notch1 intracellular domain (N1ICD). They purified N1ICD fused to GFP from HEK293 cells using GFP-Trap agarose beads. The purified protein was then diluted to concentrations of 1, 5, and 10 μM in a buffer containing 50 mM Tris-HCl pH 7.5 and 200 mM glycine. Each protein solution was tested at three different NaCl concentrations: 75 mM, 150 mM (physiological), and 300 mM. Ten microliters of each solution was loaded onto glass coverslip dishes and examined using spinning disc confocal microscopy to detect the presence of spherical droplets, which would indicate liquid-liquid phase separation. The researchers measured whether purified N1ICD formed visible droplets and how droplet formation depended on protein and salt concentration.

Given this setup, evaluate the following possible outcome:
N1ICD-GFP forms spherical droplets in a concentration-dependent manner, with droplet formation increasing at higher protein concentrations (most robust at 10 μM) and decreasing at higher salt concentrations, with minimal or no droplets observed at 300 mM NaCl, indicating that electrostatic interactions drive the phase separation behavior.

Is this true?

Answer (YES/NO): NO